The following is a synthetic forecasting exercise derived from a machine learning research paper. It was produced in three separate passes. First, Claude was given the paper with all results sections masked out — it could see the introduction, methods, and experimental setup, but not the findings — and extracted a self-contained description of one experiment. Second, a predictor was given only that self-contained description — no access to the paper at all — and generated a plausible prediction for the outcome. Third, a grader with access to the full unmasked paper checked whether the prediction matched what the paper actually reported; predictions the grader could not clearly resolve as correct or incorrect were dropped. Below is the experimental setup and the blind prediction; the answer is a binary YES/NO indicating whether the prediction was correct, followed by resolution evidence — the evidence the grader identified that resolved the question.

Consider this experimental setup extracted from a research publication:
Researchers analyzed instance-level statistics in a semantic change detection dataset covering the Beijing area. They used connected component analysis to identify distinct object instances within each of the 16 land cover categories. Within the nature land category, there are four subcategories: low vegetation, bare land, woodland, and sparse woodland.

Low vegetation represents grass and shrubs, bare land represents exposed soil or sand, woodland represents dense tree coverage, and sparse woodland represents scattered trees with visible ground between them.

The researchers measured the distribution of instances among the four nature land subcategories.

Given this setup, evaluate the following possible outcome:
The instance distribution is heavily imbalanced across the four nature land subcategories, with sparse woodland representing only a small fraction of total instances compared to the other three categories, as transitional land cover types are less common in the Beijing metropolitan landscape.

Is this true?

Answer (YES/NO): YES